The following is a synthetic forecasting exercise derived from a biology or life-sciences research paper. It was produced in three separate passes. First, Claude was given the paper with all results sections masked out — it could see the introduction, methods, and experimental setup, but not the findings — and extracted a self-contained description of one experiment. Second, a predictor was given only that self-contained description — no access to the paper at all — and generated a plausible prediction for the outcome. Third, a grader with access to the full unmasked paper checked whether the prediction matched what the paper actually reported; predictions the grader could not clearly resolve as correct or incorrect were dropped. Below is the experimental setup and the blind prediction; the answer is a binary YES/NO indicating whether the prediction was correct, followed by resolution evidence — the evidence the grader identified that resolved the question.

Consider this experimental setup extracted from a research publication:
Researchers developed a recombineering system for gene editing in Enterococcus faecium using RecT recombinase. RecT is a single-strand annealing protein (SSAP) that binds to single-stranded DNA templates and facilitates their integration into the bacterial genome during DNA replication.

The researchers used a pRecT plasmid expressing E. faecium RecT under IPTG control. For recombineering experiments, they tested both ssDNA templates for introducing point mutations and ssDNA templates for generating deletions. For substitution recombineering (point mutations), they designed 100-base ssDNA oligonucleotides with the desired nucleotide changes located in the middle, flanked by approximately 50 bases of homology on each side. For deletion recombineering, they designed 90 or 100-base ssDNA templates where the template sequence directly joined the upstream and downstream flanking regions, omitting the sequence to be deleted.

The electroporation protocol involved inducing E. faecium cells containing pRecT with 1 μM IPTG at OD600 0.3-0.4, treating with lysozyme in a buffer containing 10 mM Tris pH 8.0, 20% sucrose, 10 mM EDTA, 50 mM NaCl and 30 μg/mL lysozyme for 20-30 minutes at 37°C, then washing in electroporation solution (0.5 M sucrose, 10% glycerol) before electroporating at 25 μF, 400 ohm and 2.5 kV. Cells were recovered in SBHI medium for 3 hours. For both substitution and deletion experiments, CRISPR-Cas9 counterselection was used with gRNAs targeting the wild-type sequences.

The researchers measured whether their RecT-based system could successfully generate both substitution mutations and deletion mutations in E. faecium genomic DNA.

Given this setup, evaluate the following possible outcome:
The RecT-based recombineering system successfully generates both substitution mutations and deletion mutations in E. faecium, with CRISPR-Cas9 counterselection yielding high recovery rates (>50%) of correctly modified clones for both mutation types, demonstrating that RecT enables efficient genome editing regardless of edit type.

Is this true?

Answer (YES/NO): YES